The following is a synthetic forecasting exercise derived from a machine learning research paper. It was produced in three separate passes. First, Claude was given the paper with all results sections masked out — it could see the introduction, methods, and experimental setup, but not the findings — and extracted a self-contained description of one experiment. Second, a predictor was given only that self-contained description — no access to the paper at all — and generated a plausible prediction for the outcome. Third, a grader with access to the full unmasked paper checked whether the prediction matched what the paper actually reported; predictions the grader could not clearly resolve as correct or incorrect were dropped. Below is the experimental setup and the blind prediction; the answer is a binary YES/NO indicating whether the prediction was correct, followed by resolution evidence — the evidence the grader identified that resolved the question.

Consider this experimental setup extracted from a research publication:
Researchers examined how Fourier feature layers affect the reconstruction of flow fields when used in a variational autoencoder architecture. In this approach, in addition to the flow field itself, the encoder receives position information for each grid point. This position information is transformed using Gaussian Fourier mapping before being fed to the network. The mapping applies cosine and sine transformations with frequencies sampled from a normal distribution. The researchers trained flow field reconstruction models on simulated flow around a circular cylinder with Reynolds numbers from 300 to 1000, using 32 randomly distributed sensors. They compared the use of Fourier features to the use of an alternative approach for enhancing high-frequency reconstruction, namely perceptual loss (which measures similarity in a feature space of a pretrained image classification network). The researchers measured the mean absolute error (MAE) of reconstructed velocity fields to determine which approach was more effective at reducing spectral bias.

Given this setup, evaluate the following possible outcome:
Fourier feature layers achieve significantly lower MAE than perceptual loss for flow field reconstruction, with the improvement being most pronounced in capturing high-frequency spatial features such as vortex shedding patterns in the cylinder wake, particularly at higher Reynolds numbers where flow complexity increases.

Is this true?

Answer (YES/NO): NO